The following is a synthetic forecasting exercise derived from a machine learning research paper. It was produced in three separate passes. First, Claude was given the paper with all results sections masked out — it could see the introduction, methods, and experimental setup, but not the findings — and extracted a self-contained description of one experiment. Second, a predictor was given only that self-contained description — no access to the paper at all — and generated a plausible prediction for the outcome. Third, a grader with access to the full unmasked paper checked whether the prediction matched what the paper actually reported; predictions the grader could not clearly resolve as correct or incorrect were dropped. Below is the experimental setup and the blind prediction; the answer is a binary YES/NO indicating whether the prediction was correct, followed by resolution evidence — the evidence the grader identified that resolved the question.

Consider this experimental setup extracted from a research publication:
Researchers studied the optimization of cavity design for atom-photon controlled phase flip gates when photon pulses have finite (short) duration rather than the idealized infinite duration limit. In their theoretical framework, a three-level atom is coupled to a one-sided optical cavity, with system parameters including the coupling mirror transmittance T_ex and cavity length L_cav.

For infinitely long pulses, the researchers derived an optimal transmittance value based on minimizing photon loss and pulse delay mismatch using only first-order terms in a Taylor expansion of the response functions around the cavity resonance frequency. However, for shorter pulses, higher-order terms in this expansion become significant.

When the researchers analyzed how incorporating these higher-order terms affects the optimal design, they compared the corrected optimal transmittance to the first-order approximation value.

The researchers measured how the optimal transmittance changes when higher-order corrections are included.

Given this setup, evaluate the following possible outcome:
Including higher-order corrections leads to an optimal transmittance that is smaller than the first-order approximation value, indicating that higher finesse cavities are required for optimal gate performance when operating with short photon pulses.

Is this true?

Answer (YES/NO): YES